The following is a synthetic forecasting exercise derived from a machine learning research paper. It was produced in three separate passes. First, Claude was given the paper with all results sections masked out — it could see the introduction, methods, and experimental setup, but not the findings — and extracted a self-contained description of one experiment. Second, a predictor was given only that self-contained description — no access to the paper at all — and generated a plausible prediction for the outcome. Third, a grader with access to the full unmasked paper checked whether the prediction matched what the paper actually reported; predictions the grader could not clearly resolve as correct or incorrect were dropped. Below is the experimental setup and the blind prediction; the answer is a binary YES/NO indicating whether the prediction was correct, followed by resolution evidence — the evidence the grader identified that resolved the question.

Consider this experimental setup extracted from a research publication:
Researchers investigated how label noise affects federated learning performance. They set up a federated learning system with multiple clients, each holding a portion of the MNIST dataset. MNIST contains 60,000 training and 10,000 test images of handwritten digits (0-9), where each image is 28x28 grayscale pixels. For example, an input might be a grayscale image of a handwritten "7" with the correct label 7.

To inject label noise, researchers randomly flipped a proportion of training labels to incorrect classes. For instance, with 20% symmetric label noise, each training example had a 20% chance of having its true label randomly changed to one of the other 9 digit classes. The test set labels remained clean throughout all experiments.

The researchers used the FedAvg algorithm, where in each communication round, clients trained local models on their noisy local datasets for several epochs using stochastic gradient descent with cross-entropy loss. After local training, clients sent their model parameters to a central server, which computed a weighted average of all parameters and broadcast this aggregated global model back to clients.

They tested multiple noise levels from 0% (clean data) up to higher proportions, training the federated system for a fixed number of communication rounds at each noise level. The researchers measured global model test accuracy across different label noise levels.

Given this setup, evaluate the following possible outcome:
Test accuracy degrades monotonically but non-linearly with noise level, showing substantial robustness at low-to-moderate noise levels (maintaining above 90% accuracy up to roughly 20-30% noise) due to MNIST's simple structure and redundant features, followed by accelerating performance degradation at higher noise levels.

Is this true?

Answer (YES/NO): NO